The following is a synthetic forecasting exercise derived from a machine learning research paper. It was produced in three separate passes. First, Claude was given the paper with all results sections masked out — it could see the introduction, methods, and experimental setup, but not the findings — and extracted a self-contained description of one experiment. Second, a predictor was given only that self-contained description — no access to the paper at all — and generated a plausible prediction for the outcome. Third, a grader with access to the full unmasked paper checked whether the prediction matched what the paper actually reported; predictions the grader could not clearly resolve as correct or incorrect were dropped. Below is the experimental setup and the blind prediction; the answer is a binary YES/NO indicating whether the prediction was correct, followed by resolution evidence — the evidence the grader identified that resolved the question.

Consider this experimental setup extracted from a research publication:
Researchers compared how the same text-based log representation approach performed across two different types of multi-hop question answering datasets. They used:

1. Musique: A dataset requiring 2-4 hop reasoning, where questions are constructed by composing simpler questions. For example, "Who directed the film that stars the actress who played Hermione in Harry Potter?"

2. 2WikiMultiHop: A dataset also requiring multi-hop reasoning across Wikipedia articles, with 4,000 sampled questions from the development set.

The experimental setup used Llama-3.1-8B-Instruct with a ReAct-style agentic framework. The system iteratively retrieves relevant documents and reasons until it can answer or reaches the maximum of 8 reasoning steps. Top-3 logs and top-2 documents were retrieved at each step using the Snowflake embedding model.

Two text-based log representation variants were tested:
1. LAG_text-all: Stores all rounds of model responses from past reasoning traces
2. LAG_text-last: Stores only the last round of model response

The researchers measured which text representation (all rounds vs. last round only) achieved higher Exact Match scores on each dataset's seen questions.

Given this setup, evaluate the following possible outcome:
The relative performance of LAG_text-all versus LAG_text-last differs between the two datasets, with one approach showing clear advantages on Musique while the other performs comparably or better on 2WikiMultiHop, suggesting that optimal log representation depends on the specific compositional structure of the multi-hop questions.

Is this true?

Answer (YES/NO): YES